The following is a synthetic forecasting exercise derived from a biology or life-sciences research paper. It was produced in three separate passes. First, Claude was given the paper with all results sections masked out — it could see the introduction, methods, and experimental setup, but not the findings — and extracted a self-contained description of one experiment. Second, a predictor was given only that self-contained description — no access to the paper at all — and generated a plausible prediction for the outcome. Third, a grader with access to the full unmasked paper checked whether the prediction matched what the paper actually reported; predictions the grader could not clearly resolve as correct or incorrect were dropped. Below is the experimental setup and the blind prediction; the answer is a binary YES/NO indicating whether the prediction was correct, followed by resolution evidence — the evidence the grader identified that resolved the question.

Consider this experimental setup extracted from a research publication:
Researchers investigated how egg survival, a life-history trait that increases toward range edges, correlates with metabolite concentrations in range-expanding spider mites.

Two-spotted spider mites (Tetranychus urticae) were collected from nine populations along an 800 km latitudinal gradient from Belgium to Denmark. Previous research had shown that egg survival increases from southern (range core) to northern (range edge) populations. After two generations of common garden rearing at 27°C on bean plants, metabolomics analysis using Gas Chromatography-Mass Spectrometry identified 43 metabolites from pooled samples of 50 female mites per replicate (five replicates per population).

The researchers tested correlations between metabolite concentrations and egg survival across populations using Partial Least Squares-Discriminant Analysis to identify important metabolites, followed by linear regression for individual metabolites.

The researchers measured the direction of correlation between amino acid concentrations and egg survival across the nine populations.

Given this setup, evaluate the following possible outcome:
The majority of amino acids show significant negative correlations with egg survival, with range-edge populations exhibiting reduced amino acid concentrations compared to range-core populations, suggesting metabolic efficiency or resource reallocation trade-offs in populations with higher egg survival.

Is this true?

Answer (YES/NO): NO